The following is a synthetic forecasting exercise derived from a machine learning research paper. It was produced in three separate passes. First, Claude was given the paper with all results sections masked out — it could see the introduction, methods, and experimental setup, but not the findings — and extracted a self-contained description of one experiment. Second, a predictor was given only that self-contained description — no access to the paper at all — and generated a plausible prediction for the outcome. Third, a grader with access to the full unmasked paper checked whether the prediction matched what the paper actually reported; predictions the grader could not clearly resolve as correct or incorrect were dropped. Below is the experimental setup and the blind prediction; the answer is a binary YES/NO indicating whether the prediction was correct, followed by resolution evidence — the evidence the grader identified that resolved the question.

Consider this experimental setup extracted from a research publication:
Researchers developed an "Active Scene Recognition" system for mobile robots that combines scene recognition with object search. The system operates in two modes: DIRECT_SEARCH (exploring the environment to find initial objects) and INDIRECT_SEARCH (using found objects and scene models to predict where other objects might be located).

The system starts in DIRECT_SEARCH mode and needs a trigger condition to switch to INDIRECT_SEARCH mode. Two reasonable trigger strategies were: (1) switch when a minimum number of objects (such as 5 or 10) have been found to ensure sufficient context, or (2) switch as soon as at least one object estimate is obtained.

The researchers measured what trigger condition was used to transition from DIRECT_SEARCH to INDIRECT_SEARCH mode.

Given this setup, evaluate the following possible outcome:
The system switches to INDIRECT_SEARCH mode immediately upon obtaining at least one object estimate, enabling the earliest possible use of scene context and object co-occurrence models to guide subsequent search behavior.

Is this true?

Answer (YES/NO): YES